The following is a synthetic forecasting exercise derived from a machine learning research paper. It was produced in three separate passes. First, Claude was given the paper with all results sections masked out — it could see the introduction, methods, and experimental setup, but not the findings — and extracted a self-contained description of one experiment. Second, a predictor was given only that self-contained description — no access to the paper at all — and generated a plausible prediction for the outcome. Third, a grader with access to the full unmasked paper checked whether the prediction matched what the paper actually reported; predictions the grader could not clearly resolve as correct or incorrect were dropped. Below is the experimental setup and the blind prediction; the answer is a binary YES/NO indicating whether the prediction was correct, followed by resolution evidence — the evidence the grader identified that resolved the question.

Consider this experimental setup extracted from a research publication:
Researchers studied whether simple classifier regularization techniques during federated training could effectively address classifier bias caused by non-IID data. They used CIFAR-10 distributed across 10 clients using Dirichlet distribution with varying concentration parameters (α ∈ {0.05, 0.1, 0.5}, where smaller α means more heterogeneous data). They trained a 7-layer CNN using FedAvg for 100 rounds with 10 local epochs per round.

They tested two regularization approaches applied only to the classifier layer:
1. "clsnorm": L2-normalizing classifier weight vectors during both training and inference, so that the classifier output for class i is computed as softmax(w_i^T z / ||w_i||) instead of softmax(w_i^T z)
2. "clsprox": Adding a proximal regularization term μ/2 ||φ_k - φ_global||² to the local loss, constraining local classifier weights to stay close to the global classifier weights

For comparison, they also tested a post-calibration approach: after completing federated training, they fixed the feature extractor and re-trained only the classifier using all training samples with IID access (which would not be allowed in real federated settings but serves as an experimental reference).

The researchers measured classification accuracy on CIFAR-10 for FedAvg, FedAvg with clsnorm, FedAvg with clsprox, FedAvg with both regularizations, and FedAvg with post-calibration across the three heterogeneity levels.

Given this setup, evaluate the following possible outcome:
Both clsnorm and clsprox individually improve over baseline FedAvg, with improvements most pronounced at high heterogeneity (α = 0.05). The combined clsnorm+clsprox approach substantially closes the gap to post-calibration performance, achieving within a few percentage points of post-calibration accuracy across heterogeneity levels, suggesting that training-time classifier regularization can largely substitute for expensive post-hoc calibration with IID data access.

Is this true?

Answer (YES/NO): NO